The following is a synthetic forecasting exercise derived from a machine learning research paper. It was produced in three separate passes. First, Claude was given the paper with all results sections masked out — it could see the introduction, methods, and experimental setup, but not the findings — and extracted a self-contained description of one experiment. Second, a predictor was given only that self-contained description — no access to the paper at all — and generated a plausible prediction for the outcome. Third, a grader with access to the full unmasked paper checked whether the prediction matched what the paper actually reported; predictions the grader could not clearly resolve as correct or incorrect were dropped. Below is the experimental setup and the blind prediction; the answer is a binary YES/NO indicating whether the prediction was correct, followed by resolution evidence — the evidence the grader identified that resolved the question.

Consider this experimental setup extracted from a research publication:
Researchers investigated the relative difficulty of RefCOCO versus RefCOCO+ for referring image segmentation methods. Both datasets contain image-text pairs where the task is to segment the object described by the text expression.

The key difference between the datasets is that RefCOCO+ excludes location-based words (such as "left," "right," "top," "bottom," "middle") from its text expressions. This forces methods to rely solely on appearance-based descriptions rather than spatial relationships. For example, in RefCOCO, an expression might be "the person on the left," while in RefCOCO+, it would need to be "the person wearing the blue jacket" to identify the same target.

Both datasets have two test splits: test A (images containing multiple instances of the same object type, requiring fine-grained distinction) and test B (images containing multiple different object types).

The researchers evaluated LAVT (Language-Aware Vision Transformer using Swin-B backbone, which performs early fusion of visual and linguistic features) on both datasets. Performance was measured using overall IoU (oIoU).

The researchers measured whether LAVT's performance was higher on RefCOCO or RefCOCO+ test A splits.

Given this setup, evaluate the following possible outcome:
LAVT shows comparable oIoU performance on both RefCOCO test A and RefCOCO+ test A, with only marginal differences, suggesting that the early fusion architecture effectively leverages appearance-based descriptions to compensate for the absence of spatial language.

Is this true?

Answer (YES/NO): NO